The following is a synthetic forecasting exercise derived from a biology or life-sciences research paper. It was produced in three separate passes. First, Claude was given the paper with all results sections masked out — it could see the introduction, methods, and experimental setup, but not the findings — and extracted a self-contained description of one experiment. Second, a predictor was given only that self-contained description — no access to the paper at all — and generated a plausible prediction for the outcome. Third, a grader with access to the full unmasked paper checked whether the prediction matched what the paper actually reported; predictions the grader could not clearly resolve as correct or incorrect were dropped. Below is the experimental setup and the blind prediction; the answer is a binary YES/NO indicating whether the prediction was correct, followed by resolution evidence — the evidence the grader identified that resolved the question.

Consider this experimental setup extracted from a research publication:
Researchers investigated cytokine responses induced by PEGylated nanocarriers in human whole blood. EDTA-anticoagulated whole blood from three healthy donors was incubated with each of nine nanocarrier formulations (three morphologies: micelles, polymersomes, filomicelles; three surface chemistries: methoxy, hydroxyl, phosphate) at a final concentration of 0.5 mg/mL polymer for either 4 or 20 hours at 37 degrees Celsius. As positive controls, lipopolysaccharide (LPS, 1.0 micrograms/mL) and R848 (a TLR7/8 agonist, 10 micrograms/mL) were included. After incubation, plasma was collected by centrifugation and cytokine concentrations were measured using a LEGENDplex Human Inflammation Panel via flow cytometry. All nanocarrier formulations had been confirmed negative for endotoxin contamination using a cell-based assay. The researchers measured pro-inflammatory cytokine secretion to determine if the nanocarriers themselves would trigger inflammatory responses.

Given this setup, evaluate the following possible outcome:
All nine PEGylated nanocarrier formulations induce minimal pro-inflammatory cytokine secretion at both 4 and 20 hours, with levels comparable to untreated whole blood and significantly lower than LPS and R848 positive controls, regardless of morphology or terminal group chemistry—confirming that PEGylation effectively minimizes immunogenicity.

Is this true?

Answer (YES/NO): NO